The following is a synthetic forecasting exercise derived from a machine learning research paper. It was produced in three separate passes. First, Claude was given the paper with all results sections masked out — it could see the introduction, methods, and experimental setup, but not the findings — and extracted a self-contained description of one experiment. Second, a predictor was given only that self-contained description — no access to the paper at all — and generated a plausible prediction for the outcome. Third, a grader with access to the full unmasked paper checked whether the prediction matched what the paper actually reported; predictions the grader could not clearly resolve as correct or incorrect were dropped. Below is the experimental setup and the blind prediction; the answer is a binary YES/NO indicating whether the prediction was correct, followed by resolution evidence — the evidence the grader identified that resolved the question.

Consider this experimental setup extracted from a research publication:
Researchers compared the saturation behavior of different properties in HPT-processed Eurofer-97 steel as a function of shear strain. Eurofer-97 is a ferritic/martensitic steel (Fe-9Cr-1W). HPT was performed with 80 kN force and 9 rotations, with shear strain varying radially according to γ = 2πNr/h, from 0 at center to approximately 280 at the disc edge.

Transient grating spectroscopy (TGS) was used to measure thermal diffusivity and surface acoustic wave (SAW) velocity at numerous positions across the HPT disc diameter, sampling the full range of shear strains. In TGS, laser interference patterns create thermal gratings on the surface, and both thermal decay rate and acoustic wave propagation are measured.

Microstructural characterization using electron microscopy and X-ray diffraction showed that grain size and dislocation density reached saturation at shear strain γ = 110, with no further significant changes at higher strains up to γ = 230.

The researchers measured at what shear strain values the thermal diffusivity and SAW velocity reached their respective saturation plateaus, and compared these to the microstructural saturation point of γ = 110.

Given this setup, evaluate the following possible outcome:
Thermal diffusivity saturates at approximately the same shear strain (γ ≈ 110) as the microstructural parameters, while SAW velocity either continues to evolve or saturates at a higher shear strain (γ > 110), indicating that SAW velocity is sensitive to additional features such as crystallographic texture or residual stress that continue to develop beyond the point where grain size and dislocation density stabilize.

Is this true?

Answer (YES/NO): NO